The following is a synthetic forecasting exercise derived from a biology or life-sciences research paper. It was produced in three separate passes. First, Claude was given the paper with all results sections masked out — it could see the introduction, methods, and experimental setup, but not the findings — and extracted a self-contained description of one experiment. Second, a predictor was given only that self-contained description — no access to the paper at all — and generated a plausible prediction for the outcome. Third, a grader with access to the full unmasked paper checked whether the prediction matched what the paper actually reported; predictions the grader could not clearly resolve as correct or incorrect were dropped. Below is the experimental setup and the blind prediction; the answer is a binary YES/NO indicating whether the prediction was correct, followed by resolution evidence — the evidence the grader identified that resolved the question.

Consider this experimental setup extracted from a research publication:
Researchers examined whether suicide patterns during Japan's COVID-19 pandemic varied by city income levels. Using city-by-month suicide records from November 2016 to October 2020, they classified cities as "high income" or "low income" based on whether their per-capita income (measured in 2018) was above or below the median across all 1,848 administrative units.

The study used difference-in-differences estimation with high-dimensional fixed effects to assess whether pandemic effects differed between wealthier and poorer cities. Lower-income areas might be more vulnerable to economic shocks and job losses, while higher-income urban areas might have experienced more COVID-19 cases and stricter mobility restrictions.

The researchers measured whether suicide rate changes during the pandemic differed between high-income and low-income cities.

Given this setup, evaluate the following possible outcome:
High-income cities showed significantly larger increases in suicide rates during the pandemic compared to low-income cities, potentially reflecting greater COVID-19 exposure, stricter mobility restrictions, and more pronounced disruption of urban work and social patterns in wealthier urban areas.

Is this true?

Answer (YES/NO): NO